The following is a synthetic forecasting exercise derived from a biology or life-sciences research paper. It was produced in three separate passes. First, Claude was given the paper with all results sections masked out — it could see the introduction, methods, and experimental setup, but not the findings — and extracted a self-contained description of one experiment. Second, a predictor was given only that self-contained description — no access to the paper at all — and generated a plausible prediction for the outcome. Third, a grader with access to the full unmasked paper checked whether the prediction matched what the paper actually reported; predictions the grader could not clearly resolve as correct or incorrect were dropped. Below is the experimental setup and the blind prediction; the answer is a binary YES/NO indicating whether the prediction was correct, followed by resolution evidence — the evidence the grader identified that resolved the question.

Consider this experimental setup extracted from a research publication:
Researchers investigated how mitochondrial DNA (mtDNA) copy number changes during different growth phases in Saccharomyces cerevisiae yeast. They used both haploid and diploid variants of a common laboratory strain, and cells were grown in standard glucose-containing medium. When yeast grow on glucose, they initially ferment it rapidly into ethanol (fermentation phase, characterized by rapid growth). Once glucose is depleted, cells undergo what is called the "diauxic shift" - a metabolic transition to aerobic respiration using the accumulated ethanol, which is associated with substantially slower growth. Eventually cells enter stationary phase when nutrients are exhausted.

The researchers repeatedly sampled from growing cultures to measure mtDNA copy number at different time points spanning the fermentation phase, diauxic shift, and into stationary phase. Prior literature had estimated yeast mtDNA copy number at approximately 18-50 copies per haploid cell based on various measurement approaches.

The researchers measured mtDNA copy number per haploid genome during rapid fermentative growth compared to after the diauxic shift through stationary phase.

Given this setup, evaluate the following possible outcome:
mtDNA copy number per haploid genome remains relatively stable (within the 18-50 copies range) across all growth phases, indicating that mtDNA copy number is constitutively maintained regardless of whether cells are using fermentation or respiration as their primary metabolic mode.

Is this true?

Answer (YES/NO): NO